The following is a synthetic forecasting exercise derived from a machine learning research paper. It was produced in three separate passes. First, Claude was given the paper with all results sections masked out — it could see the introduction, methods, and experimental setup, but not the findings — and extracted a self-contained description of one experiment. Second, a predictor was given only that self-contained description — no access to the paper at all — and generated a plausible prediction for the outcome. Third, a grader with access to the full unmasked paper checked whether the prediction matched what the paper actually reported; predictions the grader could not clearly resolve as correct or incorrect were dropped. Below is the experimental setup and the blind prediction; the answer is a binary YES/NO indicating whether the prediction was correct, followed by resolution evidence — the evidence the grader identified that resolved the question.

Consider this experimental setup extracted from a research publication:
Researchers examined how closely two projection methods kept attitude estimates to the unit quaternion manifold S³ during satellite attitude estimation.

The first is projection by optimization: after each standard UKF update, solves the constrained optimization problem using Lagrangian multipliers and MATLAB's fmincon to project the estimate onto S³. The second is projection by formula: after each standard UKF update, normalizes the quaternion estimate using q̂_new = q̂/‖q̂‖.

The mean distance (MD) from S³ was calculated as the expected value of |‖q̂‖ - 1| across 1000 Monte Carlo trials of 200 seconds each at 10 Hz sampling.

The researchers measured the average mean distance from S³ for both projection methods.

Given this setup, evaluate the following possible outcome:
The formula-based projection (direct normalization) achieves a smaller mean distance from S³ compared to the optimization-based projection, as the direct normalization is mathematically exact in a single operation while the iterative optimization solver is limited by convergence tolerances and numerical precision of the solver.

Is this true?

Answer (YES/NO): YES